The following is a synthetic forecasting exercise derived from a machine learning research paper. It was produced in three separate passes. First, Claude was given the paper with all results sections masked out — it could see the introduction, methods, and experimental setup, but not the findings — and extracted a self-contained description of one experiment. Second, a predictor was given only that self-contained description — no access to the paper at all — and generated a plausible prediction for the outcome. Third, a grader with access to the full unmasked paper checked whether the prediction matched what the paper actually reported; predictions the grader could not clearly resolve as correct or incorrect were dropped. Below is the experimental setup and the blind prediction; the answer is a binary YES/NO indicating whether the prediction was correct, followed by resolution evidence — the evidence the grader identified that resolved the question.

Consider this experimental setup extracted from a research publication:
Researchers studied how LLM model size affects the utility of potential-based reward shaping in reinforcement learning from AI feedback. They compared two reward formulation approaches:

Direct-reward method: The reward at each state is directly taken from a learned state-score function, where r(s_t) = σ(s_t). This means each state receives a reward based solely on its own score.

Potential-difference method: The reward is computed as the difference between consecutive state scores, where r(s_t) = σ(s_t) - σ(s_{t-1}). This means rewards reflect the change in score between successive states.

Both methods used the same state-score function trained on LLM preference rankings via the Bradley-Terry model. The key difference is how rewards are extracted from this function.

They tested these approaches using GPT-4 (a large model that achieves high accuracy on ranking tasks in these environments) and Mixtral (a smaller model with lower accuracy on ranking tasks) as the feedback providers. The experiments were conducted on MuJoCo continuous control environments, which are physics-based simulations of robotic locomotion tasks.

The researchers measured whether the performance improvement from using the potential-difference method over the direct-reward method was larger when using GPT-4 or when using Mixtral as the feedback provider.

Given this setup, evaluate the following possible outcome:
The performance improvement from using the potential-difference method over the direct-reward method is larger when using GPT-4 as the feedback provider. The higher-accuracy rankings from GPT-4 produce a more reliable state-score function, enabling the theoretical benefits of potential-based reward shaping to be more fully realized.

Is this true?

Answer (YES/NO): YES